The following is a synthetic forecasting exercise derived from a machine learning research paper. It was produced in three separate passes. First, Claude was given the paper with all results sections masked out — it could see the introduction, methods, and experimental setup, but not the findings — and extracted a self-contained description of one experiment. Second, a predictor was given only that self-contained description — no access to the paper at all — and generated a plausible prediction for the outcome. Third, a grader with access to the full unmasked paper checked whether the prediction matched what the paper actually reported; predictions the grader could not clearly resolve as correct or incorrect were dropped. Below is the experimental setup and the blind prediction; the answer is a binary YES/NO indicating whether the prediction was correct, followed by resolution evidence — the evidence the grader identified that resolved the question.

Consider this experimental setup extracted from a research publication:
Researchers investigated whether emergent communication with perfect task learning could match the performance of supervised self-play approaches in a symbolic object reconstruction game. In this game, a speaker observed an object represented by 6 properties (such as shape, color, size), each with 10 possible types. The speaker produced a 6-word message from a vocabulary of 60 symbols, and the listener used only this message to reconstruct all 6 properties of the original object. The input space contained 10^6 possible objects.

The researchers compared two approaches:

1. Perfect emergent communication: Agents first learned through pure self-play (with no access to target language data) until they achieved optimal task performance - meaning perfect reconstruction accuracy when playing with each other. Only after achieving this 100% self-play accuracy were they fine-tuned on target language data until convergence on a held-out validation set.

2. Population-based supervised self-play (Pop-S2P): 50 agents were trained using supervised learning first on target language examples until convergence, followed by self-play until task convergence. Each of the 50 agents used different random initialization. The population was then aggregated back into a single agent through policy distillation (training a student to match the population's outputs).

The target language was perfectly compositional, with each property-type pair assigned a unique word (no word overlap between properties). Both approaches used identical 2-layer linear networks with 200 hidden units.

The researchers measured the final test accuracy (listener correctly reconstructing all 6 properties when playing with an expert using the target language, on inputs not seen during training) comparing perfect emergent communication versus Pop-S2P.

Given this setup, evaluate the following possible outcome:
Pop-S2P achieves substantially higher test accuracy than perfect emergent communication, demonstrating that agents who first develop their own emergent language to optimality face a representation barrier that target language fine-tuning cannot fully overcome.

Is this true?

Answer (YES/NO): YES